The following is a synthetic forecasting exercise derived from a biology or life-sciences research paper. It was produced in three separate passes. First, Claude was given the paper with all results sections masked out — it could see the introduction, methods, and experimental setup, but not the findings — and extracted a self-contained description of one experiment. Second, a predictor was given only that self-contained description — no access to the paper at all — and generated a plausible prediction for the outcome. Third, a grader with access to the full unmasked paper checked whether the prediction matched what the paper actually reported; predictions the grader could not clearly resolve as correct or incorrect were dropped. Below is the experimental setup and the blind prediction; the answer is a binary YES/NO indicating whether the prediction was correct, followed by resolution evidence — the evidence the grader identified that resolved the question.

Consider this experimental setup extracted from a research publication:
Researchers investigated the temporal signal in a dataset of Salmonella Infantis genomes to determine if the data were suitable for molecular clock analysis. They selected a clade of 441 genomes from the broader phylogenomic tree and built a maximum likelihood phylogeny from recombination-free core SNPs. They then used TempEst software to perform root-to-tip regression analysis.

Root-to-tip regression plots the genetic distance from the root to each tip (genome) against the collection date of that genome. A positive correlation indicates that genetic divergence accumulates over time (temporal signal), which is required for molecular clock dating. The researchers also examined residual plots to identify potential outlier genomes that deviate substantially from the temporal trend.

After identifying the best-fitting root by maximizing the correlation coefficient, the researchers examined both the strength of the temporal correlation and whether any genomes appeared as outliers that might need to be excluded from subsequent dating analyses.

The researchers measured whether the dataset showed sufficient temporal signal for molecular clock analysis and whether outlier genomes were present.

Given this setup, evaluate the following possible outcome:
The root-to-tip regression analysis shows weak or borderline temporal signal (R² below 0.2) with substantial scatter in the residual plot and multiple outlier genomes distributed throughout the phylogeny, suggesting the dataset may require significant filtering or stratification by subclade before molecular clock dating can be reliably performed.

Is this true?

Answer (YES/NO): NO